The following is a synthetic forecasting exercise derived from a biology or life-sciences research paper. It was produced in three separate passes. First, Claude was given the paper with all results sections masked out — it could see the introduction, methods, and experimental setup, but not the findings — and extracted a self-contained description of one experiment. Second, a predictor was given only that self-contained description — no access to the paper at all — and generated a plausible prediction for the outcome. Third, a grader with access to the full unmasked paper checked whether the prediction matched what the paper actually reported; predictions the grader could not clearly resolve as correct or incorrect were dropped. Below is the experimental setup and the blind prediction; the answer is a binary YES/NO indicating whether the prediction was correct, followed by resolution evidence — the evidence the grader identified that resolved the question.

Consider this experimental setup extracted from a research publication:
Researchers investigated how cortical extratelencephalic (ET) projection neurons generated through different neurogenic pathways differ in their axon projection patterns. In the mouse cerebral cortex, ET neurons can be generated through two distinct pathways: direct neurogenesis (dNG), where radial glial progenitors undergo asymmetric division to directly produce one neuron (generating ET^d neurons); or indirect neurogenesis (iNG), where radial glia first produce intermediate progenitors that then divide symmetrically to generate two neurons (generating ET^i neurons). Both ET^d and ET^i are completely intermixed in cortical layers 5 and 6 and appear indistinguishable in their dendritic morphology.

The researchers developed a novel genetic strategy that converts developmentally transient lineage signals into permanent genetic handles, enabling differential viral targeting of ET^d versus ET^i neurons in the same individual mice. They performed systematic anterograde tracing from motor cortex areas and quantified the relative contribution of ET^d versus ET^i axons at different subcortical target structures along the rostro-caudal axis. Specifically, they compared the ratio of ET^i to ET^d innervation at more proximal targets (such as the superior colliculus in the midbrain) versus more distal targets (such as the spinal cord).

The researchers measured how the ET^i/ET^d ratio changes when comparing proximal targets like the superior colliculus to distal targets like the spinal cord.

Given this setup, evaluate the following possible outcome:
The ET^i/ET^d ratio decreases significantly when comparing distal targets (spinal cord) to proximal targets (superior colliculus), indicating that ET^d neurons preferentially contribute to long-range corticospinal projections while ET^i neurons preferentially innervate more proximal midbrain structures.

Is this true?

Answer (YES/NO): NO